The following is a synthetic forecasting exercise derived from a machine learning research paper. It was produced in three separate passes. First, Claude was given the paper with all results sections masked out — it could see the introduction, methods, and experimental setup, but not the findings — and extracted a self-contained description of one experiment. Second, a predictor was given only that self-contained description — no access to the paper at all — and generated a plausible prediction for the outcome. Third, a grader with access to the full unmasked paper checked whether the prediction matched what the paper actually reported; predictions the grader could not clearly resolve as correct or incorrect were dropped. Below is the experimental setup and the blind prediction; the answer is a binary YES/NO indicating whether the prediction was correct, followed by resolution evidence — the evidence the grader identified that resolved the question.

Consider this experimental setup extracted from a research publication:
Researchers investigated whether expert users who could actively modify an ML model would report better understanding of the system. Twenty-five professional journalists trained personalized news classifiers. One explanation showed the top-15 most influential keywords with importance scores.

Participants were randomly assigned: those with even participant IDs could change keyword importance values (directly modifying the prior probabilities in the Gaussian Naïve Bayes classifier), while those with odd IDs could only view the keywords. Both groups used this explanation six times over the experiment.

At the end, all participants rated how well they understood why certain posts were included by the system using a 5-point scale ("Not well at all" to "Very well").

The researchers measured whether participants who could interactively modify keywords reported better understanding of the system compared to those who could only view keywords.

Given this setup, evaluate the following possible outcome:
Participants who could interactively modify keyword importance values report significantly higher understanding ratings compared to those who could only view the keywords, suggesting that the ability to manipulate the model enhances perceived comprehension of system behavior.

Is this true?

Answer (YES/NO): NO